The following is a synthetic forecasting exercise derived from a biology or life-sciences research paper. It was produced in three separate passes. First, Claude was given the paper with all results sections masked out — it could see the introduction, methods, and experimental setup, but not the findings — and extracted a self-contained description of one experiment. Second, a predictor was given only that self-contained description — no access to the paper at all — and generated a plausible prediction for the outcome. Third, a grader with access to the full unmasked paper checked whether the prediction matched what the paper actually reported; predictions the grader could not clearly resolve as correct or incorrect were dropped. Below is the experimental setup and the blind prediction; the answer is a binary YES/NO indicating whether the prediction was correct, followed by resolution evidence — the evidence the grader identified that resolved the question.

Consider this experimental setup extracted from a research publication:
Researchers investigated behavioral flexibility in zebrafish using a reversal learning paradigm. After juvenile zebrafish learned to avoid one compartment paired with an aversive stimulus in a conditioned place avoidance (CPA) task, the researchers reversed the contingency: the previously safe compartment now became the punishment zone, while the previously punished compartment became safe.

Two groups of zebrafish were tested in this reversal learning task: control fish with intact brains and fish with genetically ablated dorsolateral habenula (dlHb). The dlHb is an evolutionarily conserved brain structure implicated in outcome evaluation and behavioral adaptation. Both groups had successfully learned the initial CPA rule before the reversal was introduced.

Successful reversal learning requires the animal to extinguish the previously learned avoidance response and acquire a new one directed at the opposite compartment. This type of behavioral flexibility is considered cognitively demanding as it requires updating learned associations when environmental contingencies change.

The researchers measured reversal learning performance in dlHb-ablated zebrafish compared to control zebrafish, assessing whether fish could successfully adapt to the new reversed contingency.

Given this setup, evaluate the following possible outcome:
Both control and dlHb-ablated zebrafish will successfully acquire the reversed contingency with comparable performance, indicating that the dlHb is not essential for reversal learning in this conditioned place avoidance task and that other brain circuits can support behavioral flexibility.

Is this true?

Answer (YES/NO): NO